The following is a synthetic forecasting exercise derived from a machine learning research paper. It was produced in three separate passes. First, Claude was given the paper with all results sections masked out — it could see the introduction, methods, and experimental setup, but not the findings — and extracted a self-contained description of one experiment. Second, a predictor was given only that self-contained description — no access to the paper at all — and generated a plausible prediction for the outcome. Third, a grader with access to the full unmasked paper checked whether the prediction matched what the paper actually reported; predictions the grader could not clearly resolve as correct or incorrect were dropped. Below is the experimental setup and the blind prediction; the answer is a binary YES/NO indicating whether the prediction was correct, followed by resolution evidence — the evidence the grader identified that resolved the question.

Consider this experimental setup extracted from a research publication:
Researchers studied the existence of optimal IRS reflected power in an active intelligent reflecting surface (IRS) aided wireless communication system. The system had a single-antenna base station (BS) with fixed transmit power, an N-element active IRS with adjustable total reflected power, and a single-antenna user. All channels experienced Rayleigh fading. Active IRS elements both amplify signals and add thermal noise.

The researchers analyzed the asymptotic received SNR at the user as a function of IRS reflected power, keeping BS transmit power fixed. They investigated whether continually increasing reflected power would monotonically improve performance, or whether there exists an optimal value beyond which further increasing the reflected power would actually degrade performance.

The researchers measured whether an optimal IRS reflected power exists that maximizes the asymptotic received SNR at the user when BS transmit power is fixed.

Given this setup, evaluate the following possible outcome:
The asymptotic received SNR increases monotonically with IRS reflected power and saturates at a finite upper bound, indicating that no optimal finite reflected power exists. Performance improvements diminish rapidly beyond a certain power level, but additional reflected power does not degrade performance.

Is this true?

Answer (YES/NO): NO